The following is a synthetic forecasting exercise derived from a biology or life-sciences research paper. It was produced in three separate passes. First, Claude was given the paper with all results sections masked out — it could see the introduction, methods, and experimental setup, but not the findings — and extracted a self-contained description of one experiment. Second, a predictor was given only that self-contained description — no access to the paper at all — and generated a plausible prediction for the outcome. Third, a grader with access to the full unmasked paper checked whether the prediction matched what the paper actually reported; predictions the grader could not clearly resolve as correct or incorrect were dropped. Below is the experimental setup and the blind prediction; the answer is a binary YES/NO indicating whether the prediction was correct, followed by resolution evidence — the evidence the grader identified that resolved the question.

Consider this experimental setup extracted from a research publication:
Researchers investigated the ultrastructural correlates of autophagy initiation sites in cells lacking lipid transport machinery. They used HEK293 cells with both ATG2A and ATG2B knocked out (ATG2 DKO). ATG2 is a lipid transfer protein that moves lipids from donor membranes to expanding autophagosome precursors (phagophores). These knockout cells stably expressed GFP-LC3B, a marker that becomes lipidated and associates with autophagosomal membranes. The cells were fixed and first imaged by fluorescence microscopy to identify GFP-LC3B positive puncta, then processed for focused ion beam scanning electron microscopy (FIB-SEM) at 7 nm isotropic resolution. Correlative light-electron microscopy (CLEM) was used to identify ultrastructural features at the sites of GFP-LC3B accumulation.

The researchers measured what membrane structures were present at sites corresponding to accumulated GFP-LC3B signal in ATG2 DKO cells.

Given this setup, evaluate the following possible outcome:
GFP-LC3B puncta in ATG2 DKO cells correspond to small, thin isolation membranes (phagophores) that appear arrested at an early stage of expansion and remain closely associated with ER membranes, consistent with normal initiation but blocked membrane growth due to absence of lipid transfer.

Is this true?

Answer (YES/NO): NO